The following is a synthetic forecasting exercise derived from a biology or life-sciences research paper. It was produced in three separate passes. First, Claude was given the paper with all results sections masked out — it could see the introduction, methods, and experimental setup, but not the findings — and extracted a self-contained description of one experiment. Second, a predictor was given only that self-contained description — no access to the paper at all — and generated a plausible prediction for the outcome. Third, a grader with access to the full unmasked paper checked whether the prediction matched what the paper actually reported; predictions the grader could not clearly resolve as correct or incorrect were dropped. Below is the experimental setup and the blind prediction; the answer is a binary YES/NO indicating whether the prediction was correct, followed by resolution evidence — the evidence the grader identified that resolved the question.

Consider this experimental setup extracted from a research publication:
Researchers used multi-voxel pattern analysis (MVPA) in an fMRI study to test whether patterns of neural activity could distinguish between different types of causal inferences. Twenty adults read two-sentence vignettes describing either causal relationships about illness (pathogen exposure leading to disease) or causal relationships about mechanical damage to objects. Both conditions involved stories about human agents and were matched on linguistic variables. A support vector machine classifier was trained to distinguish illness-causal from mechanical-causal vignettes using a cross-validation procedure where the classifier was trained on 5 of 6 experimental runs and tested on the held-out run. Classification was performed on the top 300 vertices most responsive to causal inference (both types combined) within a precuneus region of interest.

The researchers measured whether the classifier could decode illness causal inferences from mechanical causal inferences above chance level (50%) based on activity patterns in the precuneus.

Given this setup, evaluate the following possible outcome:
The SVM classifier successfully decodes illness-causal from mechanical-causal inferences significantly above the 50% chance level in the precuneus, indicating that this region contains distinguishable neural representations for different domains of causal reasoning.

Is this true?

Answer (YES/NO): YES